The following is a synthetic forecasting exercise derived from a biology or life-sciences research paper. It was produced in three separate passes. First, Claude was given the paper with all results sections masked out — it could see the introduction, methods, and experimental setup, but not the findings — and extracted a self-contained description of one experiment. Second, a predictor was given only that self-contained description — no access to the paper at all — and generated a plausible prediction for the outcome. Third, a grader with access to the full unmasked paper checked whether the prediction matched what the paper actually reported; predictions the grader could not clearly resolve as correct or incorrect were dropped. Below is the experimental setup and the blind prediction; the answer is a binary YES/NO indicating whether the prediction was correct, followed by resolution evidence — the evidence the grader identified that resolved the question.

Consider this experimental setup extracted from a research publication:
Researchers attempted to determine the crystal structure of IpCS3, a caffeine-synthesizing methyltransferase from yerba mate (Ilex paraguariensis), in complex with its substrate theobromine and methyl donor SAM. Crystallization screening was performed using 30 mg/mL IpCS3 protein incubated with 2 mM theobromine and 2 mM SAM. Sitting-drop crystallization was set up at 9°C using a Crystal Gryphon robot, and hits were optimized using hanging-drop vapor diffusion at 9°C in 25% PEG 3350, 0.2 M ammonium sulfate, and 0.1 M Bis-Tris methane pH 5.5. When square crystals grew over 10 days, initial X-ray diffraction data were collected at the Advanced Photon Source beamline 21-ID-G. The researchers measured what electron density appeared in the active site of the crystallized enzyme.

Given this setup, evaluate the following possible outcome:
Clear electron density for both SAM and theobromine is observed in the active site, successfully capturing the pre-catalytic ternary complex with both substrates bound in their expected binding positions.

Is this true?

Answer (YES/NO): NO